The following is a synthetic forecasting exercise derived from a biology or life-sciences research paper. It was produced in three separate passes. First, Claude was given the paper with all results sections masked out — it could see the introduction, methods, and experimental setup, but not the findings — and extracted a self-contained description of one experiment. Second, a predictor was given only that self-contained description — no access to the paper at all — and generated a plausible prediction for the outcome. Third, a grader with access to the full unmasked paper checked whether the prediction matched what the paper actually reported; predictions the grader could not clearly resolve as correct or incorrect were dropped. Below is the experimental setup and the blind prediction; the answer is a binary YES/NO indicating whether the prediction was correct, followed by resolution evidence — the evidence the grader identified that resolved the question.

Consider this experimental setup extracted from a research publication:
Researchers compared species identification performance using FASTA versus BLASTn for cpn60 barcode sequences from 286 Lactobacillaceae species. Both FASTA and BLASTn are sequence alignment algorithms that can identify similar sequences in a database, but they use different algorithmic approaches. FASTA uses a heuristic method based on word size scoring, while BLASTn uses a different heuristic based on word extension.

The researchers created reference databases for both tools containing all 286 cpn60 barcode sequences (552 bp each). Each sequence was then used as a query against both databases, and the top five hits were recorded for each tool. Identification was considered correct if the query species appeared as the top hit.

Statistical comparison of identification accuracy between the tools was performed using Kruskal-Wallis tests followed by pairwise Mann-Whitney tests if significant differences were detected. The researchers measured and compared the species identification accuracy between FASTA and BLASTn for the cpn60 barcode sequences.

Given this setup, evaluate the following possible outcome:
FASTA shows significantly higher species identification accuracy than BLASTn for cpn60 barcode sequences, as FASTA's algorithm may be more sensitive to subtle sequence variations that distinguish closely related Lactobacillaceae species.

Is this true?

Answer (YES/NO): NO